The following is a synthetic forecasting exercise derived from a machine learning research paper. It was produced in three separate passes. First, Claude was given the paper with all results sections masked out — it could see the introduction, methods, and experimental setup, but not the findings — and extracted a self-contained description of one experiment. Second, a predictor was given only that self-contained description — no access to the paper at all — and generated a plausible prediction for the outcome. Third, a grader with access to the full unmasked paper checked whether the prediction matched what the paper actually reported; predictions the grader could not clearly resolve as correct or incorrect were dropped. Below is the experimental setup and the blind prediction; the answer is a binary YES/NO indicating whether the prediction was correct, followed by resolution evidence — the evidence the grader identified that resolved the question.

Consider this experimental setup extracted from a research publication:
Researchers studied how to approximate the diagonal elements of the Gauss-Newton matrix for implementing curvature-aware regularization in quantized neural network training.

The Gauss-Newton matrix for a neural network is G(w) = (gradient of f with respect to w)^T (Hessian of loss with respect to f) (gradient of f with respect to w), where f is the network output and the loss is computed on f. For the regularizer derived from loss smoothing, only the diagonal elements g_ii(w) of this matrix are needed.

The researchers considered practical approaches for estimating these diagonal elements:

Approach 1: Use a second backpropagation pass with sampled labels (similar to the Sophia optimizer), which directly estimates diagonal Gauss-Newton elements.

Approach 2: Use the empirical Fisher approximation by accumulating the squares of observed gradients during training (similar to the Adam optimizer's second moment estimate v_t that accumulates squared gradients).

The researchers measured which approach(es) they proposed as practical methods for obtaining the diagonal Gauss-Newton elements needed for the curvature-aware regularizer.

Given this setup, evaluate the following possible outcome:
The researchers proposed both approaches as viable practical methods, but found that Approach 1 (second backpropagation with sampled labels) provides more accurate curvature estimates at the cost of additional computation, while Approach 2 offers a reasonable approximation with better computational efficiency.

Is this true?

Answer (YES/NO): NO